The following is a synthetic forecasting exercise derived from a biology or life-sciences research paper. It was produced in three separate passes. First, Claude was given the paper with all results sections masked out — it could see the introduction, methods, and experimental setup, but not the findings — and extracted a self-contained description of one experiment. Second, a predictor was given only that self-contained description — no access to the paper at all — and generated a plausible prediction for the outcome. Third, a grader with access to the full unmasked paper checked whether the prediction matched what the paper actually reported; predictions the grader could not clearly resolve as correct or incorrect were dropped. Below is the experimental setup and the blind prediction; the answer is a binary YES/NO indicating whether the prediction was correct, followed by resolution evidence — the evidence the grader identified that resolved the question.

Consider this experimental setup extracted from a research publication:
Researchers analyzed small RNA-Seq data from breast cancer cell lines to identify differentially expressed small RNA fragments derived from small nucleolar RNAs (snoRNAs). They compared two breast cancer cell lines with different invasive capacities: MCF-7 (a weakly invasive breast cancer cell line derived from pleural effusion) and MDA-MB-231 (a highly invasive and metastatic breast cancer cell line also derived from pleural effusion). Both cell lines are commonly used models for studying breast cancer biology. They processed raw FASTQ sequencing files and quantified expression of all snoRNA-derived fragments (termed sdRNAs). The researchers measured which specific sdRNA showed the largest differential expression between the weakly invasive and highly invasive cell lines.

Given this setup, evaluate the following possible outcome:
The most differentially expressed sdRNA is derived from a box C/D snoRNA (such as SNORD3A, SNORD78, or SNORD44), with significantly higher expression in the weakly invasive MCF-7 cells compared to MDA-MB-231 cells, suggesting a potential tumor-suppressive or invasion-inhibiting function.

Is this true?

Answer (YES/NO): NO